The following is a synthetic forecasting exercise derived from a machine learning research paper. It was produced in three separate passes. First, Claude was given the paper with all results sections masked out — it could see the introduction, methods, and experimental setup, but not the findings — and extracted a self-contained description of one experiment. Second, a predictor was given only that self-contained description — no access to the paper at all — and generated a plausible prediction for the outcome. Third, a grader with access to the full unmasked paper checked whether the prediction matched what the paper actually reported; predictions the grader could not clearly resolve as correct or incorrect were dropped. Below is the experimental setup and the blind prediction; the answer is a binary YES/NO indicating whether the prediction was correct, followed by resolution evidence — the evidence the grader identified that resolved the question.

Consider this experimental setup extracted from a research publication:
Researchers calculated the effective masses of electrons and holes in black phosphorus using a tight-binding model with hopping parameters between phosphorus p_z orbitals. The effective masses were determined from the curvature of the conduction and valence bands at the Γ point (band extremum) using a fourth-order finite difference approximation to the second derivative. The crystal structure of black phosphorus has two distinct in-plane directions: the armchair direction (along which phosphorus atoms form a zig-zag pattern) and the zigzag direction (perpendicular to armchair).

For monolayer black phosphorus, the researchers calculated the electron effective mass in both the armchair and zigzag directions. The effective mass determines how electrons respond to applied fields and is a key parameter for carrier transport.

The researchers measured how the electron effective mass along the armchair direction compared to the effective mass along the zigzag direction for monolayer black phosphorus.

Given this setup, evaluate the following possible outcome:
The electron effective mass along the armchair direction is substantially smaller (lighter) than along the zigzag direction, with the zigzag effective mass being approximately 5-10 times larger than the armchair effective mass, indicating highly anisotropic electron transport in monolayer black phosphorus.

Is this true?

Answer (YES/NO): YES